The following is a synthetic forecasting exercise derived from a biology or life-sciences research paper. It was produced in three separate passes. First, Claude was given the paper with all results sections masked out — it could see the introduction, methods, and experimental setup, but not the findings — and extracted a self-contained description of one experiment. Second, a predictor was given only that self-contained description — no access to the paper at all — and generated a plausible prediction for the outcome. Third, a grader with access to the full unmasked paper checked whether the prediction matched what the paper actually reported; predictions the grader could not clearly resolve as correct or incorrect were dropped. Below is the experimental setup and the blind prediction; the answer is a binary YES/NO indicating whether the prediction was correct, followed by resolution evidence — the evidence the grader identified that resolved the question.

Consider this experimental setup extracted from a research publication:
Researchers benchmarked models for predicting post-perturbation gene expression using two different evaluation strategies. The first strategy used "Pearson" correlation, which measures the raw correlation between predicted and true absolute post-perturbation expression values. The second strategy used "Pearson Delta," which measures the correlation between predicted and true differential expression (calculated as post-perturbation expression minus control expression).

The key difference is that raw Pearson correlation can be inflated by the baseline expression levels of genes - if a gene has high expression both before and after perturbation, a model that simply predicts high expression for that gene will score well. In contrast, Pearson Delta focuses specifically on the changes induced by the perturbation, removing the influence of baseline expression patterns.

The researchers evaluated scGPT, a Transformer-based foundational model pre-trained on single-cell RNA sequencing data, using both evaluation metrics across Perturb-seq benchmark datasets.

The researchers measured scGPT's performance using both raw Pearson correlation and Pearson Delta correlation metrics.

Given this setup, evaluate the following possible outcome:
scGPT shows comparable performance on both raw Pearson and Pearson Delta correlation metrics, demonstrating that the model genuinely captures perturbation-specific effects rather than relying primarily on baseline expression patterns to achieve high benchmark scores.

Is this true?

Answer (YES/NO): NO